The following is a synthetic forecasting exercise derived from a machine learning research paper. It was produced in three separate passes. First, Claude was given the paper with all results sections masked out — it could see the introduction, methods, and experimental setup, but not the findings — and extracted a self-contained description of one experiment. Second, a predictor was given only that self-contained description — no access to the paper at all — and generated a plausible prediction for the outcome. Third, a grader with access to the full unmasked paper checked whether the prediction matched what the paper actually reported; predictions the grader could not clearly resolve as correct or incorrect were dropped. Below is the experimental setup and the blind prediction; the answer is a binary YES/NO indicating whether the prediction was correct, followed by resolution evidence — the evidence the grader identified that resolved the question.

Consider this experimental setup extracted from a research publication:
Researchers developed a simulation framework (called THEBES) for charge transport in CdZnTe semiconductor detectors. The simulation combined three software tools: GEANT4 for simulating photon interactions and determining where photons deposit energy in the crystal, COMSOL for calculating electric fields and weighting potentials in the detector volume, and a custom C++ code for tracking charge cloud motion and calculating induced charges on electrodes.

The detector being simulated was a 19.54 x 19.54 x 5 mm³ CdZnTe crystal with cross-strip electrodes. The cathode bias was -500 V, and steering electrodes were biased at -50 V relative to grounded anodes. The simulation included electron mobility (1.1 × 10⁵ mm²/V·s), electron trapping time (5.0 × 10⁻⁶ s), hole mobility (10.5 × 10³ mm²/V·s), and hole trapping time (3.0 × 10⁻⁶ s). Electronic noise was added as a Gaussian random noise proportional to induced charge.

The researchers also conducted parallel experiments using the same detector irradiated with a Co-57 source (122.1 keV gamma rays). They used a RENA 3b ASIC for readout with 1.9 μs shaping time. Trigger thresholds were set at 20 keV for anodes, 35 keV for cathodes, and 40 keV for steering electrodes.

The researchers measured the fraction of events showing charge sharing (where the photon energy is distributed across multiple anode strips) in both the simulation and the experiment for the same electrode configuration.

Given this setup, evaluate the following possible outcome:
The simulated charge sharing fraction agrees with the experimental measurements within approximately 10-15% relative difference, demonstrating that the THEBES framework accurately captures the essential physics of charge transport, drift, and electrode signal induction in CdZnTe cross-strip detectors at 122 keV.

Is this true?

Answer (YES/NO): NO